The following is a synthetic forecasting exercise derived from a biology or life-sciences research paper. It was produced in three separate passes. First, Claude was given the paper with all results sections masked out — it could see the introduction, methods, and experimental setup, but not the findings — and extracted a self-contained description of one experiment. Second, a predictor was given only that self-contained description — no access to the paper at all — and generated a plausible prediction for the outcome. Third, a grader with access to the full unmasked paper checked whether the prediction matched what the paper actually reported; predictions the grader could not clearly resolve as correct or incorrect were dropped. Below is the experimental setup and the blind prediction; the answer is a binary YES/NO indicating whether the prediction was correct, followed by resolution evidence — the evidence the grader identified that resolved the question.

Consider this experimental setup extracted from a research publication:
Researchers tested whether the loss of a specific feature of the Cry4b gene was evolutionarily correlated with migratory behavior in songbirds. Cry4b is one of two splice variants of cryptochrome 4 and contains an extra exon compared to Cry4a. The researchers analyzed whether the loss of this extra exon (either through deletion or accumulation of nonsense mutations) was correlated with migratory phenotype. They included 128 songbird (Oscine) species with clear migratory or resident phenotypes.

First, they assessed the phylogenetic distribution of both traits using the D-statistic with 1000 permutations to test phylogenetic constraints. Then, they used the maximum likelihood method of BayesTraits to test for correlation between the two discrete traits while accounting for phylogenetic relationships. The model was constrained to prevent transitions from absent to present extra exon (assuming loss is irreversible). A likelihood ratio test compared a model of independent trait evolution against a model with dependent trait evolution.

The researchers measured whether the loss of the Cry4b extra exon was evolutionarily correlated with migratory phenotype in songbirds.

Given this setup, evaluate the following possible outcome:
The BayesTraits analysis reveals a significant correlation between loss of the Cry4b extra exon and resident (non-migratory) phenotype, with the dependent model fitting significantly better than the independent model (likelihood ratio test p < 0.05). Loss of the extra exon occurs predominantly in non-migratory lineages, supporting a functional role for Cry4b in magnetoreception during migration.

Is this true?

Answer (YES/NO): NO